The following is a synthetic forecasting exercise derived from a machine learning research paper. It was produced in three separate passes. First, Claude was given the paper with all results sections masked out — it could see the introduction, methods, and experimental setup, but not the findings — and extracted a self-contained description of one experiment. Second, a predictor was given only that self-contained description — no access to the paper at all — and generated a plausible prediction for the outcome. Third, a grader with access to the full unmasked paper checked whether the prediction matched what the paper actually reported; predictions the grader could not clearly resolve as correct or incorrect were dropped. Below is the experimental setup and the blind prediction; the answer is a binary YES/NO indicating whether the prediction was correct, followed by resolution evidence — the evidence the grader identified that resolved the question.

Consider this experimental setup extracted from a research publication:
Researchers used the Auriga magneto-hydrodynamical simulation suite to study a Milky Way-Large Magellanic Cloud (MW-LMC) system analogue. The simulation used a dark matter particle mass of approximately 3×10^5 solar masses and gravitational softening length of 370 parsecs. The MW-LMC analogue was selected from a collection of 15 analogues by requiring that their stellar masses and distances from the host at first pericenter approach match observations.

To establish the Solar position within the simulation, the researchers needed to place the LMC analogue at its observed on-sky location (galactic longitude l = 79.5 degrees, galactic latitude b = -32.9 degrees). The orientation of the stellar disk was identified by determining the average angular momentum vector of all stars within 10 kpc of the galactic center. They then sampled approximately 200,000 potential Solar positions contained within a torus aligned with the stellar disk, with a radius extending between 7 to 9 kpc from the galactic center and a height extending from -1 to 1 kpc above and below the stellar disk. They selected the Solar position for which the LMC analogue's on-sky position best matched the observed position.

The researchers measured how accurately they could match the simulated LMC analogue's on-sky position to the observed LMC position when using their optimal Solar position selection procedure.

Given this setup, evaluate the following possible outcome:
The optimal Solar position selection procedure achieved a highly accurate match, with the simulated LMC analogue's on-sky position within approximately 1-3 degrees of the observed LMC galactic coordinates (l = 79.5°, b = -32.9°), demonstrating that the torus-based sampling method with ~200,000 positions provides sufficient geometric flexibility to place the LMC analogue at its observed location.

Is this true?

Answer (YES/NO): YES